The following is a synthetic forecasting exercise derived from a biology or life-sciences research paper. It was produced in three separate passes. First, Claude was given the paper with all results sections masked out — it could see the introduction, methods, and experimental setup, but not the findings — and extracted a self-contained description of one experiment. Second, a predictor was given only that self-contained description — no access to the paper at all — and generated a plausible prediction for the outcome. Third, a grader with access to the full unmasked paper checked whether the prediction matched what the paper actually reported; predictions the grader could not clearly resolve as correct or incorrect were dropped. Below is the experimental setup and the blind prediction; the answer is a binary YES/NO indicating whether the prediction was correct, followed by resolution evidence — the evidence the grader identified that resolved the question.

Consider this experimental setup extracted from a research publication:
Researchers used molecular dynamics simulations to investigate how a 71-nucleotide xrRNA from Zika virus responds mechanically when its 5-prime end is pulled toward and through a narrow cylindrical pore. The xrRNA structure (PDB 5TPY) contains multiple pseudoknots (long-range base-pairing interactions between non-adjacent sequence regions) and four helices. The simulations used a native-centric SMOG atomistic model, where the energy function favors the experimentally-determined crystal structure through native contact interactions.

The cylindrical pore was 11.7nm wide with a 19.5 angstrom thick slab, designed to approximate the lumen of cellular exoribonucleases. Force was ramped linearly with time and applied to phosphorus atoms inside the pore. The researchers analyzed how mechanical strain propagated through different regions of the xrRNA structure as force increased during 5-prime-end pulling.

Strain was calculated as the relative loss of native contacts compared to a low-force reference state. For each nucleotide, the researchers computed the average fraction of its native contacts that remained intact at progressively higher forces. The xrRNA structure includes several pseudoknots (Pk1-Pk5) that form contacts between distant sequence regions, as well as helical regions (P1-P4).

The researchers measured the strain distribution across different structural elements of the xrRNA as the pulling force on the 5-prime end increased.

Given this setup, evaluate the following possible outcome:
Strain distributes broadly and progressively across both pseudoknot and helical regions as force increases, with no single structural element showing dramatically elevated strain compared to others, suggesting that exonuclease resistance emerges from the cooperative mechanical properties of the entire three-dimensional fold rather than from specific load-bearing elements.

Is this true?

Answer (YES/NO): NO